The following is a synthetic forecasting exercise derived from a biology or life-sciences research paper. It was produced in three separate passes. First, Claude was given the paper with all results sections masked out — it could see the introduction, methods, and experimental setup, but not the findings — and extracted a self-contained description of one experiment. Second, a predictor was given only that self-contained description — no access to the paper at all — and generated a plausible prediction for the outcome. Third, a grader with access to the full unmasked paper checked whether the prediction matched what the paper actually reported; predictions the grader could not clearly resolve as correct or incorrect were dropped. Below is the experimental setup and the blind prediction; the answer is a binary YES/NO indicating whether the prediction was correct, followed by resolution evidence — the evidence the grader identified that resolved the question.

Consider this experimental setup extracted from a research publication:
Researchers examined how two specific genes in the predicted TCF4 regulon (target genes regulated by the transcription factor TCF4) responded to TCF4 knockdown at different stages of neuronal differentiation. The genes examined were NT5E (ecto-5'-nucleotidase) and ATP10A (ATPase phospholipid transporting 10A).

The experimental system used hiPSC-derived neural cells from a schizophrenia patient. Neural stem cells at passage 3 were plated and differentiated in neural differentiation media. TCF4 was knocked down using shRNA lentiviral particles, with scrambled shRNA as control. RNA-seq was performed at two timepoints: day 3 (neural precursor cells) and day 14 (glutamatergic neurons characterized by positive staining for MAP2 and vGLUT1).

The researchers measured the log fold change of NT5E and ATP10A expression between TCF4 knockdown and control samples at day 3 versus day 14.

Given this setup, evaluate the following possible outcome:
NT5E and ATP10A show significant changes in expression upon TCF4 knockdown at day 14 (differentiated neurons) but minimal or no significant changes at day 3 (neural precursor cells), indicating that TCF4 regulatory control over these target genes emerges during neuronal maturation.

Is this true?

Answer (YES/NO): NO